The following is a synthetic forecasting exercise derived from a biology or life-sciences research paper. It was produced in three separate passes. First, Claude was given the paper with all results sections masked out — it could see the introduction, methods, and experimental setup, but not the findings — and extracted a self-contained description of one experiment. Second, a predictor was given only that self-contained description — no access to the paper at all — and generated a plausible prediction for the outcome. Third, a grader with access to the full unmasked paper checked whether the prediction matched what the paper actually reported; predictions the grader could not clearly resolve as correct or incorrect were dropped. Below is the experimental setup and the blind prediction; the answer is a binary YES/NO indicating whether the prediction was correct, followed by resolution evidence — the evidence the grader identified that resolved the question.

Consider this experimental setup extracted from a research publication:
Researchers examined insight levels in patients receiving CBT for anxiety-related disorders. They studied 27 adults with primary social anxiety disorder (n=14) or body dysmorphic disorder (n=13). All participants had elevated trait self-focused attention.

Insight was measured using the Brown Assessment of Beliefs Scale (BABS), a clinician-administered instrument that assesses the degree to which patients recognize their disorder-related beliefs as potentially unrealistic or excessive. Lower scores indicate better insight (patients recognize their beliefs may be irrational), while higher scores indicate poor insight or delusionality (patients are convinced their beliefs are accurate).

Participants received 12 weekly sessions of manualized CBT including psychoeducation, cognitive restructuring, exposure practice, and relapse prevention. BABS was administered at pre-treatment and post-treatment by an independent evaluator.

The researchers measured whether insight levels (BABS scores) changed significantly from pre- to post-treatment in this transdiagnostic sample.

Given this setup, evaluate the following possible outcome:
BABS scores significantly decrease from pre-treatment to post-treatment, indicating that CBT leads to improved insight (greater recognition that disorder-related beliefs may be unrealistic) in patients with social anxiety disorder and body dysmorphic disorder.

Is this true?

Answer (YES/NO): YES